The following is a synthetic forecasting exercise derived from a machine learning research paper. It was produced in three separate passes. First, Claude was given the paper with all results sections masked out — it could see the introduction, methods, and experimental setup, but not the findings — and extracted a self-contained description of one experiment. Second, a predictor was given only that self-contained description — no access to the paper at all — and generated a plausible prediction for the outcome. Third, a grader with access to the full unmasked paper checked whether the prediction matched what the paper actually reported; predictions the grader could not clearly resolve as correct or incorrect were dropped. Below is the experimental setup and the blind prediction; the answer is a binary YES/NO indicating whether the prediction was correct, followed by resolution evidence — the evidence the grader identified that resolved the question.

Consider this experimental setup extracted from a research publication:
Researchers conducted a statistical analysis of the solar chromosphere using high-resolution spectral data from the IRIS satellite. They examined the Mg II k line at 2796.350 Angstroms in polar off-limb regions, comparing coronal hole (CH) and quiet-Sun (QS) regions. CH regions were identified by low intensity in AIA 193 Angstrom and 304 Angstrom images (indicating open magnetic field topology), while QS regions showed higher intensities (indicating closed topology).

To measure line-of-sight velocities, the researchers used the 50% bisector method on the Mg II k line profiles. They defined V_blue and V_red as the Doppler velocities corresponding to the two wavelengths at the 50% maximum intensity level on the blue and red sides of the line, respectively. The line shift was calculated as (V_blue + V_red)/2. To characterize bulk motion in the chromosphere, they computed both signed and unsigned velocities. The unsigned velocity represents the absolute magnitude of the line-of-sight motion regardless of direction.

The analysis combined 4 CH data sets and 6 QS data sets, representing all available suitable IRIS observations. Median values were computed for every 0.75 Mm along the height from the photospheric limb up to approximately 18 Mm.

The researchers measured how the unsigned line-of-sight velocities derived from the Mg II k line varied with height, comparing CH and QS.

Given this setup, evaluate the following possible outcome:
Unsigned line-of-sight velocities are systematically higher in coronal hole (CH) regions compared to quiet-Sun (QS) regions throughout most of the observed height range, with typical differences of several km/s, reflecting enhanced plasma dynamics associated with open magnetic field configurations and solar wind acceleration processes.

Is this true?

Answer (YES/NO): NO